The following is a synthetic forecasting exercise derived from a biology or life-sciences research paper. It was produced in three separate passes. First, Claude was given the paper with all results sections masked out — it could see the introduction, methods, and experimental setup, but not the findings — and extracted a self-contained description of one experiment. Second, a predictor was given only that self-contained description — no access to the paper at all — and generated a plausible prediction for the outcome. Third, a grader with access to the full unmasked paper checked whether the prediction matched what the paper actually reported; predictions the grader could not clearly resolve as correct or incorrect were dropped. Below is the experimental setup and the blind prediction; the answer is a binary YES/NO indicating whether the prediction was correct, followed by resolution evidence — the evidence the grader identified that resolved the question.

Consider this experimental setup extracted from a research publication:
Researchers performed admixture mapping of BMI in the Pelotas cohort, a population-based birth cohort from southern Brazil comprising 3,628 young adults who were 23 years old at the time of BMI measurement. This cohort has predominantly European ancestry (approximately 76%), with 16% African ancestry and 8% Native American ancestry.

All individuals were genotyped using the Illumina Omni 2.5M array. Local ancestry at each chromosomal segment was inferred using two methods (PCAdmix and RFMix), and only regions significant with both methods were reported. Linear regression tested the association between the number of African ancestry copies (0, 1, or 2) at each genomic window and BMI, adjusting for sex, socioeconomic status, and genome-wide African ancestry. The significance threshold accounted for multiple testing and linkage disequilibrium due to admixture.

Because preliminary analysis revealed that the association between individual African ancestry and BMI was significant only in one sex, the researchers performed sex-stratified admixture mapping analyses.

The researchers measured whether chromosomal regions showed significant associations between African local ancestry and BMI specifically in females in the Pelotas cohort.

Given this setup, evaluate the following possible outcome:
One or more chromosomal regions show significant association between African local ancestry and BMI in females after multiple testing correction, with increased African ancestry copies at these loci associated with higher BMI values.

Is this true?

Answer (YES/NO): NO